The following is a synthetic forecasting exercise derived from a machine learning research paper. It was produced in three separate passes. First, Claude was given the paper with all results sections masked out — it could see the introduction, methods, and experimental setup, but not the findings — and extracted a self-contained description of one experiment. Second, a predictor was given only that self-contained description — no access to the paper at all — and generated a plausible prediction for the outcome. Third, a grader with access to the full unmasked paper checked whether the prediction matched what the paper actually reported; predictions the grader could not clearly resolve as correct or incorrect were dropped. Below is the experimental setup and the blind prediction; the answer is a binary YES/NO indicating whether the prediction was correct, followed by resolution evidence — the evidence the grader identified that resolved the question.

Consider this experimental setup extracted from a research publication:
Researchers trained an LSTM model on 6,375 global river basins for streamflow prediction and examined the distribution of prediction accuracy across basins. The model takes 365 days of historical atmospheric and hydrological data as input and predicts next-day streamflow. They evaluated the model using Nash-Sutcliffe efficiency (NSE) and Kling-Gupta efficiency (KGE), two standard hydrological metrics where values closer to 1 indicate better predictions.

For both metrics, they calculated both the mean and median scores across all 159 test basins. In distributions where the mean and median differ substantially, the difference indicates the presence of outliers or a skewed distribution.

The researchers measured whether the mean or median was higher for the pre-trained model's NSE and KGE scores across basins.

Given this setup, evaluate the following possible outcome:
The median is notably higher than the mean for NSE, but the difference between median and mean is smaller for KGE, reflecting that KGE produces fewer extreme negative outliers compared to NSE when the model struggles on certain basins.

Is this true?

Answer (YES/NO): NO